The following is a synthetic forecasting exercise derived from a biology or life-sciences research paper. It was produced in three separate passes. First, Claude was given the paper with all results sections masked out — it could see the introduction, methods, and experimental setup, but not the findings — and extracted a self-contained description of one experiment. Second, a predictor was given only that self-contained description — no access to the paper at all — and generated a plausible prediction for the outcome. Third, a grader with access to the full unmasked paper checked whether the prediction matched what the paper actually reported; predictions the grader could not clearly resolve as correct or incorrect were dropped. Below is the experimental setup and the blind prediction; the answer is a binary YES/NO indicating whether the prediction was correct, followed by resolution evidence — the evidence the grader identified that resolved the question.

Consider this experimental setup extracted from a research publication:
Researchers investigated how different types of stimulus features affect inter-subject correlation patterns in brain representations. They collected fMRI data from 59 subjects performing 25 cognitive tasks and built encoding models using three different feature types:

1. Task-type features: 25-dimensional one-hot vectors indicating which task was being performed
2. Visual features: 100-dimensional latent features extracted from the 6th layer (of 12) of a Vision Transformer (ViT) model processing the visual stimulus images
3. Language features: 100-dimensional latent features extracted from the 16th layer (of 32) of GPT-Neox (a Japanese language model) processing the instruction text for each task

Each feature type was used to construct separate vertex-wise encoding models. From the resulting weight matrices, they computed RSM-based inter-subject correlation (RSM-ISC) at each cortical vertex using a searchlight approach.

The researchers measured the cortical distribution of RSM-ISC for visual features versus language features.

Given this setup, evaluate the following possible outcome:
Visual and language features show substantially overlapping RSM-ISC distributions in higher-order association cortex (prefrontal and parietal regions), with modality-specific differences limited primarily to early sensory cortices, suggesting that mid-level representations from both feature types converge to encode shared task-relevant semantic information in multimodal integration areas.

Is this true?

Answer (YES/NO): NO